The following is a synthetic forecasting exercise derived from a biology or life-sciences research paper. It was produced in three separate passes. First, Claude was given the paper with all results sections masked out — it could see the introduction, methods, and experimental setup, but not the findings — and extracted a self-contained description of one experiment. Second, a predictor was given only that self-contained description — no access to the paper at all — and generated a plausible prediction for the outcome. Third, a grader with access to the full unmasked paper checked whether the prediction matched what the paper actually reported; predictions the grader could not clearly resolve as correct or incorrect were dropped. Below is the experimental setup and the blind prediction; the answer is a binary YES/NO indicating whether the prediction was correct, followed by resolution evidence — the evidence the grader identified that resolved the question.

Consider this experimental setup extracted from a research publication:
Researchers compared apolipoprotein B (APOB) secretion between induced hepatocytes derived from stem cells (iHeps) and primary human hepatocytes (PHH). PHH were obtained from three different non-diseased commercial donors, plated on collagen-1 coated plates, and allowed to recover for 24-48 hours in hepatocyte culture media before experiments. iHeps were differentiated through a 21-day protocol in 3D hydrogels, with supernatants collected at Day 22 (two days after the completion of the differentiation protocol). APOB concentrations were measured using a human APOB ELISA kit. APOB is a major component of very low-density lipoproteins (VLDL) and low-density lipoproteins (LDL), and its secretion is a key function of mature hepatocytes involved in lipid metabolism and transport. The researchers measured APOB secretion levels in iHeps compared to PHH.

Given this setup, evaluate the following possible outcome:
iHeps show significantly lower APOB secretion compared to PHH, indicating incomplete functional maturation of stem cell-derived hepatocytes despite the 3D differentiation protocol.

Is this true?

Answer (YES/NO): NO